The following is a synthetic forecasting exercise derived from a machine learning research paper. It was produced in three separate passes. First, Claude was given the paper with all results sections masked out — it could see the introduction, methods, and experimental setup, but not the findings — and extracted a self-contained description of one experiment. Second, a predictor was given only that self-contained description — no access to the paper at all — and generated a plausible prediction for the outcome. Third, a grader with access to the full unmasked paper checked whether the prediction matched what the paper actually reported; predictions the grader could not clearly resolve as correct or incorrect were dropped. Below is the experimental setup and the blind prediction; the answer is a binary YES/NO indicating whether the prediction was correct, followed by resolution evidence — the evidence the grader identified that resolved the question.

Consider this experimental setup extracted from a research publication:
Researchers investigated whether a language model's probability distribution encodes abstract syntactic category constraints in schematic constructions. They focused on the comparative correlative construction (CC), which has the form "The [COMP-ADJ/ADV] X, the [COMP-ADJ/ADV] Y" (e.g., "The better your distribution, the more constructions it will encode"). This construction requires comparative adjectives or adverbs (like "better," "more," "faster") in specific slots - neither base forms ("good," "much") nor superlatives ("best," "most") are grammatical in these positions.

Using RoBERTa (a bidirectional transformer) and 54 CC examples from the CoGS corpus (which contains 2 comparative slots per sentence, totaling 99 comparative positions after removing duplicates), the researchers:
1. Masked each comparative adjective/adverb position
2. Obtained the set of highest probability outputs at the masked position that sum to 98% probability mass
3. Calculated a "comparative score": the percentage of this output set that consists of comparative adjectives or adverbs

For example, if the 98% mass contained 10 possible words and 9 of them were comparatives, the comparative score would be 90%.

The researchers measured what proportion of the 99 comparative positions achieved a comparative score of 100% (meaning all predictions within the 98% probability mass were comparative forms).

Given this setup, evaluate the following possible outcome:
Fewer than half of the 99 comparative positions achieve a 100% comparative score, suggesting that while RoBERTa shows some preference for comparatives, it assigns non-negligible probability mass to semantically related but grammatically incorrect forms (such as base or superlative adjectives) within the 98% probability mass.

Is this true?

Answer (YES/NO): NO